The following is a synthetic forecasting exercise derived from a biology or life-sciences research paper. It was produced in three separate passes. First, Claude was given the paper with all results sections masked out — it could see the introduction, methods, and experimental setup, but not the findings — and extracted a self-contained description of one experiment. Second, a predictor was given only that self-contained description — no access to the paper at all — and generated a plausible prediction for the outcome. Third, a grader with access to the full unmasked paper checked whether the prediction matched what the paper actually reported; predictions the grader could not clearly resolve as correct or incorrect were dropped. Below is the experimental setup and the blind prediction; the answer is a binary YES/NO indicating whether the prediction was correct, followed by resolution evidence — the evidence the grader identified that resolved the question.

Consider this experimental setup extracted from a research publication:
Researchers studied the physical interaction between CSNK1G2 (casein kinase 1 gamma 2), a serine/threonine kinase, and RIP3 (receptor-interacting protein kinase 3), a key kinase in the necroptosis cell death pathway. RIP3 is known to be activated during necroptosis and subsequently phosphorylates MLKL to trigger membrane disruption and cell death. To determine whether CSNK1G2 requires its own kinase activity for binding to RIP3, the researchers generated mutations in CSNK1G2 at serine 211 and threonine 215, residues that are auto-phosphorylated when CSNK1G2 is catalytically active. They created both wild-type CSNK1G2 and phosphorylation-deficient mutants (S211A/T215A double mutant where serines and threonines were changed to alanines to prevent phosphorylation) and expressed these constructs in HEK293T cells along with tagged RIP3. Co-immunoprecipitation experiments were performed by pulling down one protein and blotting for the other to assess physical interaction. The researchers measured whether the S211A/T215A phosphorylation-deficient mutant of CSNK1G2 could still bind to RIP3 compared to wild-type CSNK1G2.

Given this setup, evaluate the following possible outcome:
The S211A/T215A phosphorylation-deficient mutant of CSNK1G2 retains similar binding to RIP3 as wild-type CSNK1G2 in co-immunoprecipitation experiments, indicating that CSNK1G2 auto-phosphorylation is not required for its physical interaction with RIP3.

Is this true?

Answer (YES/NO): NO